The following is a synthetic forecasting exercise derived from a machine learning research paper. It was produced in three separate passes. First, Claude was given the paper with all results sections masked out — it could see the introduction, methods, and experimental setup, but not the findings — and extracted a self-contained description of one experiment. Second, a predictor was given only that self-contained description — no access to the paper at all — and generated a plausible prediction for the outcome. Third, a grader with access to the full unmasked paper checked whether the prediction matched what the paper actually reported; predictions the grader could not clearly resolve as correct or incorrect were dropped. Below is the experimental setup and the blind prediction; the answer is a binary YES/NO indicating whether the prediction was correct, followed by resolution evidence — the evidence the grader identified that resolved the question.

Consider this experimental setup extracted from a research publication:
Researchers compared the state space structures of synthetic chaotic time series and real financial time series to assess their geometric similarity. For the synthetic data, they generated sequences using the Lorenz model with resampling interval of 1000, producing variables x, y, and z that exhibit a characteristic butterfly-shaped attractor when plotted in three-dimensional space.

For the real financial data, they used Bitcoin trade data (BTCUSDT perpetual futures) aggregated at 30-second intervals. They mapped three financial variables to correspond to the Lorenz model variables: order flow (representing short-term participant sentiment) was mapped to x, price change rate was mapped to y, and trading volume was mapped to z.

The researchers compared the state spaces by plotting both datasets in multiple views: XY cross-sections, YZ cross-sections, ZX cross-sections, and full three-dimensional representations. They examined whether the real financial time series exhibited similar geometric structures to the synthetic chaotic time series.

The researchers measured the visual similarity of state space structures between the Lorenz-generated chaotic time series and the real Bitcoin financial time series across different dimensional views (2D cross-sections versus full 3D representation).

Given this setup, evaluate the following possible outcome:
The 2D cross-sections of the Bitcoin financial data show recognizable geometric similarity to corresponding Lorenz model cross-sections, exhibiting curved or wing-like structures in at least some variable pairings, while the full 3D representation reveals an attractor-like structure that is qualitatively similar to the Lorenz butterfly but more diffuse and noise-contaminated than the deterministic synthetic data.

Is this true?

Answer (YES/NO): NO